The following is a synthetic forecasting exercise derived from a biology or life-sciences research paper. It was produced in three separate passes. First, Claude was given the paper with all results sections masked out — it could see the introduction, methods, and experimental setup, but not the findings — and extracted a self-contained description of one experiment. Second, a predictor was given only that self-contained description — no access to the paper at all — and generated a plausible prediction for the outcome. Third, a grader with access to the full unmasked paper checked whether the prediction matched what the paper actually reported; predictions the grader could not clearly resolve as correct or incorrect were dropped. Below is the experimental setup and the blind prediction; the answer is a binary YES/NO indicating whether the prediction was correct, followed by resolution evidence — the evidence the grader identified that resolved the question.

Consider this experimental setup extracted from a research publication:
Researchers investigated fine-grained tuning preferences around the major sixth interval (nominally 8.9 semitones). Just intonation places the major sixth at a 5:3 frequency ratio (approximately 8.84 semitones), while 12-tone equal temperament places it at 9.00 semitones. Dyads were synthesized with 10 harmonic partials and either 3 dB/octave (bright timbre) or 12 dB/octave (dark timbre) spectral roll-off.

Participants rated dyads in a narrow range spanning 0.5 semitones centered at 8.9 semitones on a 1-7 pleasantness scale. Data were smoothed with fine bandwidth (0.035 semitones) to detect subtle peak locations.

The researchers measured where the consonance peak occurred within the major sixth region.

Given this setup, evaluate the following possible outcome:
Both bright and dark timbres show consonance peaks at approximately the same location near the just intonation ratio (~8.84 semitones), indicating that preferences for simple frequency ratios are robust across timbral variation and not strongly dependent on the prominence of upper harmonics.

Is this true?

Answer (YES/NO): NO